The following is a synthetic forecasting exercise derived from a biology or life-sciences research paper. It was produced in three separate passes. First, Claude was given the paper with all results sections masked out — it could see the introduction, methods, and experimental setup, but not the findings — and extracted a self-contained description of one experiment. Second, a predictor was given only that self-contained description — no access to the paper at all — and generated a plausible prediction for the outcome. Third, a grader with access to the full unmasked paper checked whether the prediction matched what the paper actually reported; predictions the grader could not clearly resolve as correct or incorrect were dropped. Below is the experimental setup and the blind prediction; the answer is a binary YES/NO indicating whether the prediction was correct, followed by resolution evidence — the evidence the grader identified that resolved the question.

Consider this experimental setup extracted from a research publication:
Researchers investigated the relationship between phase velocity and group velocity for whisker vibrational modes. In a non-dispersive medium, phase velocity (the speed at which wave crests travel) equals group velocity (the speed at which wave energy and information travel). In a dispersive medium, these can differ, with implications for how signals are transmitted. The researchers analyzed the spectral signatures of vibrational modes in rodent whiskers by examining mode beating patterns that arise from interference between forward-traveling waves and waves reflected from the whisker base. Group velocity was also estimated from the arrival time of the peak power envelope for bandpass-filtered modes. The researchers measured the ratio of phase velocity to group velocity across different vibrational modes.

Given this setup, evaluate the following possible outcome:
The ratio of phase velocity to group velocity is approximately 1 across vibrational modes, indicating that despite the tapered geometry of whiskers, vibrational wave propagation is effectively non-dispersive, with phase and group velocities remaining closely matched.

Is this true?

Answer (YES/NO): NO